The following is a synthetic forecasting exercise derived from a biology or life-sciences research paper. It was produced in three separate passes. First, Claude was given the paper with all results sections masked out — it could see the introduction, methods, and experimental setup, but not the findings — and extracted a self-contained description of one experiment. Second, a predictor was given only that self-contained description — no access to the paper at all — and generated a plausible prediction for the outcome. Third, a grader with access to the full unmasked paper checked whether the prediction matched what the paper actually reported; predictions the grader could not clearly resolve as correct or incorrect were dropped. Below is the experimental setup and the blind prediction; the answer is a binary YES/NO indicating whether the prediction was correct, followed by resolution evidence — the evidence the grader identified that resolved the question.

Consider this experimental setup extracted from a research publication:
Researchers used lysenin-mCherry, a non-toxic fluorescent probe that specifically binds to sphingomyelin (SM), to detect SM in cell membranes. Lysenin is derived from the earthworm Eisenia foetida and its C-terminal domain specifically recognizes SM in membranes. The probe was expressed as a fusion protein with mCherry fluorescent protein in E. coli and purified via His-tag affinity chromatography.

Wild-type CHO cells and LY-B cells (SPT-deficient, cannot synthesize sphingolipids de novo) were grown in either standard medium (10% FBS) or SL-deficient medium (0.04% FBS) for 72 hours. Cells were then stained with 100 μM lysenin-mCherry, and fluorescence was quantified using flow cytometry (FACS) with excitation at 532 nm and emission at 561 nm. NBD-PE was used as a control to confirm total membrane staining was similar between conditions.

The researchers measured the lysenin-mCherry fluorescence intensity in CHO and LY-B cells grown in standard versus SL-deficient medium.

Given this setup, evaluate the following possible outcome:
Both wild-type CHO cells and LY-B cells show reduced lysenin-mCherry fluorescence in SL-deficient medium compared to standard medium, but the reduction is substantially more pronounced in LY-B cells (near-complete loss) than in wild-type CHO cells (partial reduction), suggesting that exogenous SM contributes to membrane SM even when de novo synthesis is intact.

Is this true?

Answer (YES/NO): NO